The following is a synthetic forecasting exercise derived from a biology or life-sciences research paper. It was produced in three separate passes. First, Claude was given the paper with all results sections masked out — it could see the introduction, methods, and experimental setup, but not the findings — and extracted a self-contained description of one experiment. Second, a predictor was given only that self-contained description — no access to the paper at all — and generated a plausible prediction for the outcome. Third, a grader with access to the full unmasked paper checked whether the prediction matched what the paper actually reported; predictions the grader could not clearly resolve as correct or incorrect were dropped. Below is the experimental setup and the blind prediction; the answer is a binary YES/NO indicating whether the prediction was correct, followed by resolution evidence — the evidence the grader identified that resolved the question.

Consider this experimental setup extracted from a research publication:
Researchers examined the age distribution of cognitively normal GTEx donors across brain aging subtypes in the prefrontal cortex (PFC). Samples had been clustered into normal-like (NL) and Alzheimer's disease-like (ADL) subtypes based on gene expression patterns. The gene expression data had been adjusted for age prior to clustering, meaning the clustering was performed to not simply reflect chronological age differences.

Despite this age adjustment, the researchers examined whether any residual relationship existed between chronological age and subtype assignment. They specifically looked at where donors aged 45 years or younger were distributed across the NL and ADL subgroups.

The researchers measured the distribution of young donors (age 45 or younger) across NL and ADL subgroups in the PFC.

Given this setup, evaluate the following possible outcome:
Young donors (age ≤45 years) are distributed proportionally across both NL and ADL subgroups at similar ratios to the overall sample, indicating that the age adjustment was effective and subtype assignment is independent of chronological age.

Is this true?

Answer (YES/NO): NO